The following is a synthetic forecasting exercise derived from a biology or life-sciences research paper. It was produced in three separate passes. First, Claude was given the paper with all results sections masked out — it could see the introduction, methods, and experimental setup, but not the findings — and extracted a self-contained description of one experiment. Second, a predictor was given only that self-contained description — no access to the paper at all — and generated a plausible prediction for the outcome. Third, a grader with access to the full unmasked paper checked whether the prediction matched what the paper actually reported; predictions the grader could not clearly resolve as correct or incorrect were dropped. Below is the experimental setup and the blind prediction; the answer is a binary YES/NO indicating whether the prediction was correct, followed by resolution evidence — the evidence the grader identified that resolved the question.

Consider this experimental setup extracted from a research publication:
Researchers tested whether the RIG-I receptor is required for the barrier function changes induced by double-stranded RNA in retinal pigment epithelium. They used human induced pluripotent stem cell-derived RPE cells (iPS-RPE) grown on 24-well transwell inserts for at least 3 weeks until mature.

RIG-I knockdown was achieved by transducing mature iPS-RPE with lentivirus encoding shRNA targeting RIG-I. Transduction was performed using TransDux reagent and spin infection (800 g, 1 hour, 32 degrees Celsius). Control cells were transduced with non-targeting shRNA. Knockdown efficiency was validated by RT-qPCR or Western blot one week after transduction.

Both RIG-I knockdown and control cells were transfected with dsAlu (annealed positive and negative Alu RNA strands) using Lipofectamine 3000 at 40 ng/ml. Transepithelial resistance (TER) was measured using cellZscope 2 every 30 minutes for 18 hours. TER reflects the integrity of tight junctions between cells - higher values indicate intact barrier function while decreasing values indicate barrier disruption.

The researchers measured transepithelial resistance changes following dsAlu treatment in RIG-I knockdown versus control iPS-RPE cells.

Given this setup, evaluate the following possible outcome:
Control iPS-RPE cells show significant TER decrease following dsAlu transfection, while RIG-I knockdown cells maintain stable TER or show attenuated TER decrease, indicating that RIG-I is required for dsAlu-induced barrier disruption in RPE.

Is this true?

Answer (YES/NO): YES